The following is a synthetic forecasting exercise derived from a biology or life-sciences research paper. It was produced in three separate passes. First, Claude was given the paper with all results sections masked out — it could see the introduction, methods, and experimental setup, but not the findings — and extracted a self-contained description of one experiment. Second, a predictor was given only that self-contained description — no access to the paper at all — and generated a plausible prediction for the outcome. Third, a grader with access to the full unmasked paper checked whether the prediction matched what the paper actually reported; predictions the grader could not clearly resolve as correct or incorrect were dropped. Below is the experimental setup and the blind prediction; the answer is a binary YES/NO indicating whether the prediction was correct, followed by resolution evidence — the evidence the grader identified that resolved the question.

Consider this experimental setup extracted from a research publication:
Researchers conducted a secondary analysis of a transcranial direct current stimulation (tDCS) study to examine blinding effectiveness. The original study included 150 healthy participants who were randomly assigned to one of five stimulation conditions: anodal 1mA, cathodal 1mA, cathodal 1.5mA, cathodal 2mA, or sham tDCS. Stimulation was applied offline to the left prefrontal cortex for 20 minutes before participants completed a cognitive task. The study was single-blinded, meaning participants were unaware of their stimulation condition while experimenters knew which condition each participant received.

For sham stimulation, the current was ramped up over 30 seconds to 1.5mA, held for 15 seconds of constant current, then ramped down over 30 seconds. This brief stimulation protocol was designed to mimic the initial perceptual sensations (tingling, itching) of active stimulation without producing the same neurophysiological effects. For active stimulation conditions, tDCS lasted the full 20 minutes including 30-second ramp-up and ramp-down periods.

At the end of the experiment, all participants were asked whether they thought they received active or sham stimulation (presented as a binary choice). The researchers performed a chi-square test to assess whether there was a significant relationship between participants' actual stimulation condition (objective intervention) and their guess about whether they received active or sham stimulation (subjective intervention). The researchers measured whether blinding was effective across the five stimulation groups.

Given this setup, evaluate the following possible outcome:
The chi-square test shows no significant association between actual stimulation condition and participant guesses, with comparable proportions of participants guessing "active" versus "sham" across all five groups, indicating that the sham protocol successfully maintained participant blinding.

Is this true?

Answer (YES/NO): NO